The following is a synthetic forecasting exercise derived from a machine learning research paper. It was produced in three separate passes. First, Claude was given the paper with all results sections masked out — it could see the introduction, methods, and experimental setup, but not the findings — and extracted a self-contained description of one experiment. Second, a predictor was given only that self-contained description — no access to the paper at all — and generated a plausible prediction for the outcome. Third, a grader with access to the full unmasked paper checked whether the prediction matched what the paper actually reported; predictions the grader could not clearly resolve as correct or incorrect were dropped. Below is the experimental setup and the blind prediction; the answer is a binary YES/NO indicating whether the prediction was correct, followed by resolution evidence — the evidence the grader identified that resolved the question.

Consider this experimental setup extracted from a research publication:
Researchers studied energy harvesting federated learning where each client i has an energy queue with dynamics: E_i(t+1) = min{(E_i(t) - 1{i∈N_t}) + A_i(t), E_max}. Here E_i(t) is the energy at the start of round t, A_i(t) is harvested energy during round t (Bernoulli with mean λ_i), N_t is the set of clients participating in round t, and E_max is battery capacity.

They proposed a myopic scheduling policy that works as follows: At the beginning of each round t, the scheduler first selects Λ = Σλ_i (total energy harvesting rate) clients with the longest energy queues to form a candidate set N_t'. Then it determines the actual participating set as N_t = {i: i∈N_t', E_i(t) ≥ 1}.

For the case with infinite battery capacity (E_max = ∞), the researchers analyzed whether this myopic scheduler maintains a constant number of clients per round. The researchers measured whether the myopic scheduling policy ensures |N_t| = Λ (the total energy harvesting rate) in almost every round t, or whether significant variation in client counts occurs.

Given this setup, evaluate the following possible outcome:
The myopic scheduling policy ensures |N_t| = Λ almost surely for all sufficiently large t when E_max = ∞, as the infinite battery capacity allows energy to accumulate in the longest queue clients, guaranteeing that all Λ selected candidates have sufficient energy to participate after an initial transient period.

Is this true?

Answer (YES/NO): NO